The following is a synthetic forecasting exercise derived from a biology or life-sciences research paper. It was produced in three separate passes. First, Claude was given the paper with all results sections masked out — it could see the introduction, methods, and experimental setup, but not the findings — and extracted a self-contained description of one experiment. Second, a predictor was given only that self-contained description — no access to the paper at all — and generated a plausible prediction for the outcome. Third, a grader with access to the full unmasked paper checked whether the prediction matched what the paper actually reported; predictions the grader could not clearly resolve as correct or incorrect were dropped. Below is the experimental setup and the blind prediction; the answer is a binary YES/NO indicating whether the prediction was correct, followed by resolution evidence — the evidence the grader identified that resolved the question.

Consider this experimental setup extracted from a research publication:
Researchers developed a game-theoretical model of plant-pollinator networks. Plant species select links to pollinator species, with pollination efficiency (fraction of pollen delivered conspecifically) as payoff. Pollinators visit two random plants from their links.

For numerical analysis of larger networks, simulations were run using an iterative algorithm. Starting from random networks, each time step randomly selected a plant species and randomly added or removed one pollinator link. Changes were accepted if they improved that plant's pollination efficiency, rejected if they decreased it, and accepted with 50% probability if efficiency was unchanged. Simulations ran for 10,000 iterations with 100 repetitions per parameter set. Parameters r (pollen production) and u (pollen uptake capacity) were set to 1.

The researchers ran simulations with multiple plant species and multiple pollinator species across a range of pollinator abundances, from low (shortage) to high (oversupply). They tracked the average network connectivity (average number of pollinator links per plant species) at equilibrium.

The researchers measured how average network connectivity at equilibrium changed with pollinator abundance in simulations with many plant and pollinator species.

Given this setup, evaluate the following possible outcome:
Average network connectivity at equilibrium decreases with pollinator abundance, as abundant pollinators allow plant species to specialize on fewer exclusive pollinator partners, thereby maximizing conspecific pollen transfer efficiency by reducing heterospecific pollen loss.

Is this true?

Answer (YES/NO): YES